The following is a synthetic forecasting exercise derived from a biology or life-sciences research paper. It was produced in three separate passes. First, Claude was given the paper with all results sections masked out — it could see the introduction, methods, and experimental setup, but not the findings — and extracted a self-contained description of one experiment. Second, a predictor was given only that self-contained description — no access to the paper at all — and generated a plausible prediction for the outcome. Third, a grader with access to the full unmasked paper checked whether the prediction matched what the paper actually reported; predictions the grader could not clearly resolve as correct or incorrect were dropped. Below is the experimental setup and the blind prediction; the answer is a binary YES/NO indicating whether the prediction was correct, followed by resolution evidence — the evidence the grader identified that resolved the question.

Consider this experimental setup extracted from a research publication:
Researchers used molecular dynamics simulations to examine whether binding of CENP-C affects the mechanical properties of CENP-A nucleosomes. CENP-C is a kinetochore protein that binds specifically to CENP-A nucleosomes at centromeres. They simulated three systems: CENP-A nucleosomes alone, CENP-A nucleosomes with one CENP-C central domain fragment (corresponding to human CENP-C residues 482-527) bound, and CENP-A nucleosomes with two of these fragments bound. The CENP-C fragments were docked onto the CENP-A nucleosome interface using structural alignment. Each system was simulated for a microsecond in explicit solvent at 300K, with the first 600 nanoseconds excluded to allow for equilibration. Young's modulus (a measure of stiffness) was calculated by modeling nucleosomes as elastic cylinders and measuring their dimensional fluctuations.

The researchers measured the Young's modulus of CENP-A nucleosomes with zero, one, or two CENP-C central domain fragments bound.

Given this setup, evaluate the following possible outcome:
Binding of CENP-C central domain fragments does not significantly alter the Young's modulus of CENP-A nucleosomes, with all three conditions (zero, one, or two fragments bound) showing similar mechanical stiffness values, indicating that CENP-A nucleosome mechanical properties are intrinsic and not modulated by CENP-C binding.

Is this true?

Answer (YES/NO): NO